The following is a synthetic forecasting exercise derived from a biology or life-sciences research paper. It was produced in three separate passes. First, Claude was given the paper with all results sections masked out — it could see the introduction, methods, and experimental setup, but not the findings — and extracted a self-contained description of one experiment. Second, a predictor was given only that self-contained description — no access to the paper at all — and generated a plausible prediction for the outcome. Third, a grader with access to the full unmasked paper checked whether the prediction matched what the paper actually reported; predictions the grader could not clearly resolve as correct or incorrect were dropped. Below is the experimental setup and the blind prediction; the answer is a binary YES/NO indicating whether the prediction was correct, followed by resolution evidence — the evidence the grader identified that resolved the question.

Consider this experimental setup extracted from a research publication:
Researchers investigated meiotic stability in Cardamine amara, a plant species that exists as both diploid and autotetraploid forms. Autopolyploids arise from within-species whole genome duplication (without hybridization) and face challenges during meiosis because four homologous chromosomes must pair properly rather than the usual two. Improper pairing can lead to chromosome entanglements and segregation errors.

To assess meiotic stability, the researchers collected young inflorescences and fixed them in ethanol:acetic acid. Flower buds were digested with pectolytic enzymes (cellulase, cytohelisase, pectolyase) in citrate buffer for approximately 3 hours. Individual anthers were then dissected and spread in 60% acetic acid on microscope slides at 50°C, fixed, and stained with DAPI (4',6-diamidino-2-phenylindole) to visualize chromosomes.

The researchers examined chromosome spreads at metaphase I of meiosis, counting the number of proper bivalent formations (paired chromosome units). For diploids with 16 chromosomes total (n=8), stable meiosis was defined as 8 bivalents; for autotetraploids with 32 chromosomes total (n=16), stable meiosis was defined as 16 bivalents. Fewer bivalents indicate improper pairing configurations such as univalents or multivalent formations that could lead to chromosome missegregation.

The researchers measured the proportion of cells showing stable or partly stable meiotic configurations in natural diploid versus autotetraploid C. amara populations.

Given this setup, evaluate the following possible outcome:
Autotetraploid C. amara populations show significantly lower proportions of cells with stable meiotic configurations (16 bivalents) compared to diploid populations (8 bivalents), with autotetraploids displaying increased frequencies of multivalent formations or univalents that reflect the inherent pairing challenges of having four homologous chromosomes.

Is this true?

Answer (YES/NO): YES